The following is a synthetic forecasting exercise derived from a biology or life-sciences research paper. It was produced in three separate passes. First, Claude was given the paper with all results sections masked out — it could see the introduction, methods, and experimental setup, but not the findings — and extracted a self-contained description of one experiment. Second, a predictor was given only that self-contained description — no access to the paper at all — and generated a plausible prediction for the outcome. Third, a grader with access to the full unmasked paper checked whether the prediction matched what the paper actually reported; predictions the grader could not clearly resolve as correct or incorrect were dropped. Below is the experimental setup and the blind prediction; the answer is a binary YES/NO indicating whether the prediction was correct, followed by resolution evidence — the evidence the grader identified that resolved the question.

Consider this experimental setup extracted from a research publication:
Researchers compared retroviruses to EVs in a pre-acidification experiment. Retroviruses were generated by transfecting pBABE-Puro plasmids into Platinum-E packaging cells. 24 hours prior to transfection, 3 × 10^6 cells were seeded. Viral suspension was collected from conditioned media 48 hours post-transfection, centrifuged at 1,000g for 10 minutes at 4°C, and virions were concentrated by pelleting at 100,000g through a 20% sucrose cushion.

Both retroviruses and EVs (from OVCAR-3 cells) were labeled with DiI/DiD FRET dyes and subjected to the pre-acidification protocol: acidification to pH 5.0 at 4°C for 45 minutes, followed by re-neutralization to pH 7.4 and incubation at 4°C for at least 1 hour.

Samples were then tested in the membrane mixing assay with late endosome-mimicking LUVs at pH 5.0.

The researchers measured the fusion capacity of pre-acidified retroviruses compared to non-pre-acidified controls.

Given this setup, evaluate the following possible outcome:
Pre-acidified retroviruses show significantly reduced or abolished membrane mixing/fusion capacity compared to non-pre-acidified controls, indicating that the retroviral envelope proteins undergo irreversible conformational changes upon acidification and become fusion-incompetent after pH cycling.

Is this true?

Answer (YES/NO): YES